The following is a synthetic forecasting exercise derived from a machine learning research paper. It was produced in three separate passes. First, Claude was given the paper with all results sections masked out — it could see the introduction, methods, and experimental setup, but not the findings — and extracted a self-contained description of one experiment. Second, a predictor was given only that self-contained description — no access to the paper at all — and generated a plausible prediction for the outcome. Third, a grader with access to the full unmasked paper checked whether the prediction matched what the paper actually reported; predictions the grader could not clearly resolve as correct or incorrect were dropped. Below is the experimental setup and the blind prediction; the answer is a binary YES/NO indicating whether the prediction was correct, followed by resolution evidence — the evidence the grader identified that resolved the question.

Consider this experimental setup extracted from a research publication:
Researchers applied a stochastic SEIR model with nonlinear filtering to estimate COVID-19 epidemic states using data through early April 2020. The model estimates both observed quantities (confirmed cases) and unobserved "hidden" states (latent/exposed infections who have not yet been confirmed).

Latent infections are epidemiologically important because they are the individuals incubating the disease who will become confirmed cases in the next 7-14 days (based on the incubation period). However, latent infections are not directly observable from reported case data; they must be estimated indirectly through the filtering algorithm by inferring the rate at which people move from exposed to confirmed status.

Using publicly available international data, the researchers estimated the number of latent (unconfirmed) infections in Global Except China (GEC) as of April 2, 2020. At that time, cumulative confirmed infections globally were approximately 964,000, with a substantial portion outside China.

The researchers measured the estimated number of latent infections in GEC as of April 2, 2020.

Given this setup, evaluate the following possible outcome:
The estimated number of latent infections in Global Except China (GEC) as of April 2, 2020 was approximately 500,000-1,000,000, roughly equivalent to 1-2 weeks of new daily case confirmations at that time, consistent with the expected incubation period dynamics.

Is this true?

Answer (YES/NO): YES